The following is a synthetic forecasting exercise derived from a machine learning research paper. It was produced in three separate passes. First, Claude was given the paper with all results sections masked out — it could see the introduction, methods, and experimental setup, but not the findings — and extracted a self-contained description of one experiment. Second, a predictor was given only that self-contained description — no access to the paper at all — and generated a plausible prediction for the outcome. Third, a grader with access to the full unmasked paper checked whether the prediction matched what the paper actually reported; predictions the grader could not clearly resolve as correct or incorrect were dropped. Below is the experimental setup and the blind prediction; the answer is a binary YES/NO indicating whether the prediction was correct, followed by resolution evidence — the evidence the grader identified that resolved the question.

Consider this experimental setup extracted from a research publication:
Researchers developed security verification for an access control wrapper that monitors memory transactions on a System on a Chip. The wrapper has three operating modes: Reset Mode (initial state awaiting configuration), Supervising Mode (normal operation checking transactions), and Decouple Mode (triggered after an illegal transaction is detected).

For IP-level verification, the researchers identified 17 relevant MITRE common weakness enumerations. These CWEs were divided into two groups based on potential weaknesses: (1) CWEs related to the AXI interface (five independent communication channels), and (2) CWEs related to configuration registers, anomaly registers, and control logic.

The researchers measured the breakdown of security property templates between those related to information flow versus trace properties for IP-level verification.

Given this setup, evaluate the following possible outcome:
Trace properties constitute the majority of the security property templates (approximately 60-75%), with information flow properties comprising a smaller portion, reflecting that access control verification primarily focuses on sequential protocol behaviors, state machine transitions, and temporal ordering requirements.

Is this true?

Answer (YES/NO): NO